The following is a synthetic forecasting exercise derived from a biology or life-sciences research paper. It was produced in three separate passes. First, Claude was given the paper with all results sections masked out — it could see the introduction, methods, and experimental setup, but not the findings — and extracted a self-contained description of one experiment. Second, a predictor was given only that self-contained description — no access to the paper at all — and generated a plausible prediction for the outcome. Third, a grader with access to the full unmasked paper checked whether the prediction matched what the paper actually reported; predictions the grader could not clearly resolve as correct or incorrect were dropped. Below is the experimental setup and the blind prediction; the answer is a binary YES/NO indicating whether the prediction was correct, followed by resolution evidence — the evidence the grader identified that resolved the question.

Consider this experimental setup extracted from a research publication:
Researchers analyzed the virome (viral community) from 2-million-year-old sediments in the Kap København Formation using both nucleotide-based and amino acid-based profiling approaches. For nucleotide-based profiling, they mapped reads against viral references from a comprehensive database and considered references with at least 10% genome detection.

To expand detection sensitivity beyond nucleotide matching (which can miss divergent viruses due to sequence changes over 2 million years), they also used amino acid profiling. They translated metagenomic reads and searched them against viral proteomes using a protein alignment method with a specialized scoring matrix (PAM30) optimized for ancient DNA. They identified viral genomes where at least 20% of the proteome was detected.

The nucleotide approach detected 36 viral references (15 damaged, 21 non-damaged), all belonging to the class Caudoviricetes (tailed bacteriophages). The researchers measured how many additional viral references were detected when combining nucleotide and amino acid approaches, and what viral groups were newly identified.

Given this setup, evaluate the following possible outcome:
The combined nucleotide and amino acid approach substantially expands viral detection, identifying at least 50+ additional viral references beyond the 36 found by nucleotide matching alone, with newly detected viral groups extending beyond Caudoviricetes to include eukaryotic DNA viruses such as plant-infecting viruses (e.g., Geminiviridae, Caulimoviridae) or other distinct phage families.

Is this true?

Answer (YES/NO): YES